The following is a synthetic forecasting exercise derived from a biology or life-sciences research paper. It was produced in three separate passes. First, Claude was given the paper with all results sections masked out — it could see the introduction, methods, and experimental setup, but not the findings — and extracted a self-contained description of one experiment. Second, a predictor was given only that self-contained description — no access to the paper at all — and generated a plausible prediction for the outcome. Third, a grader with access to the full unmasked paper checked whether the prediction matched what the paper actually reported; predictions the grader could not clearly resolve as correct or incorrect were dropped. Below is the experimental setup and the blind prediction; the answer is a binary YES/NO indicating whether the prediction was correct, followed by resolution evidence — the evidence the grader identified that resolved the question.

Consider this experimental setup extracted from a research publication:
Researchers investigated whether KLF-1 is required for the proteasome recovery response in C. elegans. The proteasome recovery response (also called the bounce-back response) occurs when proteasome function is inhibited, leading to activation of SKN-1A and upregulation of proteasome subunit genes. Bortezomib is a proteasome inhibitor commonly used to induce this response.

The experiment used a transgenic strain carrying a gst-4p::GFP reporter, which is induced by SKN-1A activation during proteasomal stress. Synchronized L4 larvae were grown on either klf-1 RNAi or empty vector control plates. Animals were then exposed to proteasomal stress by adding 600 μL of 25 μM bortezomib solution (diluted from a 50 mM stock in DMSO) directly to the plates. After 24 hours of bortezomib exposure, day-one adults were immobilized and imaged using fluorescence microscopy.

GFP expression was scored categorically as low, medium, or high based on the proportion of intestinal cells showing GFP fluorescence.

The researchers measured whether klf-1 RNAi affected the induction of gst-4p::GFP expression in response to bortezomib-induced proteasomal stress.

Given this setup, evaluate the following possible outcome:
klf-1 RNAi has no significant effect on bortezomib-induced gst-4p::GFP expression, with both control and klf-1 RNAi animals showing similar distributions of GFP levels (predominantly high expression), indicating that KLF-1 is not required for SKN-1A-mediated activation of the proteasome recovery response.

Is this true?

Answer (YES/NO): YES